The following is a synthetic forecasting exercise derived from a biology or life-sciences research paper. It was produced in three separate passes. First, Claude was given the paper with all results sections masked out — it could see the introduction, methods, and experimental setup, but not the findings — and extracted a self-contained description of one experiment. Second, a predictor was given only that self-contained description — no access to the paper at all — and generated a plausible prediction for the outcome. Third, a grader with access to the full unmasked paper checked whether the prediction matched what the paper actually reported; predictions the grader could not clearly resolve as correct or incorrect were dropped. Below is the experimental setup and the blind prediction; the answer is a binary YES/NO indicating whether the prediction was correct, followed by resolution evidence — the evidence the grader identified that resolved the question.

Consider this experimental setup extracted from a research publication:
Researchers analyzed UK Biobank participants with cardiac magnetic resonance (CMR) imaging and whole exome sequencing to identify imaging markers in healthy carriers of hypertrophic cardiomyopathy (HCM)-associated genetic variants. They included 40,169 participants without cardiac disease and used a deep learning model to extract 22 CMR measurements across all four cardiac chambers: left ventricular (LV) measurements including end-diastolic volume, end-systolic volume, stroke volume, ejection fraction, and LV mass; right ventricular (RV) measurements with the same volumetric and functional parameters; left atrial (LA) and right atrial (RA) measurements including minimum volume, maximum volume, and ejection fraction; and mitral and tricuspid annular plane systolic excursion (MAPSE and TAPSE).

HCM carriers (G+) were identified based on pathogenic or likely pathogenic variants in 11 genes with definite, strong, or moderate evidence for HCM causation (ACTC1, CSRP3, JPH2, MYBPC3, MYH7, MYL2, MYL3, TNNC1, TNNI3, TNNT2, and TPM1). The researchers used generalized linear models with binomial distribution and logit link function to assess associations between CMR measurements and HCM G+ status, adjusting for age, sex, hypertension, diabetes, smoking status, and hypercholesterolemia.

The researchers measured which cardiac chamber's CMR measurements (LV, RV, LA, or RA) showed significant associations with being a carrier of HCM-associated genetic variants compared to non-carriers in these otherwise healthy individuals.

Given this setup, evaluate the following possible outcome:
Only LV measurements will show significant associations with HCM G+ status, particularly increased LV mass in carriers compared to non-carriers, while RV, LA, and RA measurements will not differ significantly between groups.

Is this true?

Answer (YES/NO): NO